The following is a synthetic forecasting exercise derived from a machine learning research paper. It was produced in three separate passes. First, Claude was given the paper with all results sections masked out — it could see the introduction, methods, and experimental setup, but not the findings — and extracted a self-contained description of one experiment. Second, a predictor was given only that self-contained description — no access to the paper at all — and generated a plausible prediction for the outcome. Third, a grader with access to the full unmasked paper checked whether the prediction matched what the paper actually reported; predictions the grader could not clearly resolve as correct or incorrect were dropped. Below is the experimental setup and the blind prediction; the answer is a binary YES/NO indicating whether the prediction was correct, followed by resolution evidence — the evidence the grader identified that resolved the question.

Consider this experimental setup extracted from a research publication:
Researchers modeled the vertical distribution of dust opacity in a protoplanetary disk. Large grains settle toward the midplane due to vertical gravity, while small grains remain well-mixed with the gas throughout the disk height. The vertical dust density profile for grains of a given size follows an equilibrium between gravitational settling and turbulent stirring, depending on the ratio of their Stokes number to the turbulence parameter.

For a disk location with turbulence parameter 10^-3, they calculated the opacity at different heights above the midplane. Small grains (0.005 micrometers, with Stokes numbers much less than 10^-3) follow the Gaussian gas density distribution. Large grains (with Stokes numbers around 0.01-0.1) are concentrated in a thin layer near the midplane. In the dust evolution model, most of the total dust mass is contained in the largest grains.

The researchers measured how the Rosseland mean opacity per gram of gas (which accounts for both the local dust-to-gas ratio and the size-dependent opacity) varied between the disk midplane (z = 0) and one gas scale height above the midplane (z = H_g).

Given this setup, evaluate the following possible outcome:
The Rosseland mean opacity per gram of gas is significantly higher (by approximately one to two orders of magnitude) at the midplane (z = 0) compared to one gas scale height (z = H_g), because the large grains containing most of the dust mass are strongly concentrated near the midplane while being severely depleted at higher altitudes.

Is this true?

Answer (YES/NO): NO